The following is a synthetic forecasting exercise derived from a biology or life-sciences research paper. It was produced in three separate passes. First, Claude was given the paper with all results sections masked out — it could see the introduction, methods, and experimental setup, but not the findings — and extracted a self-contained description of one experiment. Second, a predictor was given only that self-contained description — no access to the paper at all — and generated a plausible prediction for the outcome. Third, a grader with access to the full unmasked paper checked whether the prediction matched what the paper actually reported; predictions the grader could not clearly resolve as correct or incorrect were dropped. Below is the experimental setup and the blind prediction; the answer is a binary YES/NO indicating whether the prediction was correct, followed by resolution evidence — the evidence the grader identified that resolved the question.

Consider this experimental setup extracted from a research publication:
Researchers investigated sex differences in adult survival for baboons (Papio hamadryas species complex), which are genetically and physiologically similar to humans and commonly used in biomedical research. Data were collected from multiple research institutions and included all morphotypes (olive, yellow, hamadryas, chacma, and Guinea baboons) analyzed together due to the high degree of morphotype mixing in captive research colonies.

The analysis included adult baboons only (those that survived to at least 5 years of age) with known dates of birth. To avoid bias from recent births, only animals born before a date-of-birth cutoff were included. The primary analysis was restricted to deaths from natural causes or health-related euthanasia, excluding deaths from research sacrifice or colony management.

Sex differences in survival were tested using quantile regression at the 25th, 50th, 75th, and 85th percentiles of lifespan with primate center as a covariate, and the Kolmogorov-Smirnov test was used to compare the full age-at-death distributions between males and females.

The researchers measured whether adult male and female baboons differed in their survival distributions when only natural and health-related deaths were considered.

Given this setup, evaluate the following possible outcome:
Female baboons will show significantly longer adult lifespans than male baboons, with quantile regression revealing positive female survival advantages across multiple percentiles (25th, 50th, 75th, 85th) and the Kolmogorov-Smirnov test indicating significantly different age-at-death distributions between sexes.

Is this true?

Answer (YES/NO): NO